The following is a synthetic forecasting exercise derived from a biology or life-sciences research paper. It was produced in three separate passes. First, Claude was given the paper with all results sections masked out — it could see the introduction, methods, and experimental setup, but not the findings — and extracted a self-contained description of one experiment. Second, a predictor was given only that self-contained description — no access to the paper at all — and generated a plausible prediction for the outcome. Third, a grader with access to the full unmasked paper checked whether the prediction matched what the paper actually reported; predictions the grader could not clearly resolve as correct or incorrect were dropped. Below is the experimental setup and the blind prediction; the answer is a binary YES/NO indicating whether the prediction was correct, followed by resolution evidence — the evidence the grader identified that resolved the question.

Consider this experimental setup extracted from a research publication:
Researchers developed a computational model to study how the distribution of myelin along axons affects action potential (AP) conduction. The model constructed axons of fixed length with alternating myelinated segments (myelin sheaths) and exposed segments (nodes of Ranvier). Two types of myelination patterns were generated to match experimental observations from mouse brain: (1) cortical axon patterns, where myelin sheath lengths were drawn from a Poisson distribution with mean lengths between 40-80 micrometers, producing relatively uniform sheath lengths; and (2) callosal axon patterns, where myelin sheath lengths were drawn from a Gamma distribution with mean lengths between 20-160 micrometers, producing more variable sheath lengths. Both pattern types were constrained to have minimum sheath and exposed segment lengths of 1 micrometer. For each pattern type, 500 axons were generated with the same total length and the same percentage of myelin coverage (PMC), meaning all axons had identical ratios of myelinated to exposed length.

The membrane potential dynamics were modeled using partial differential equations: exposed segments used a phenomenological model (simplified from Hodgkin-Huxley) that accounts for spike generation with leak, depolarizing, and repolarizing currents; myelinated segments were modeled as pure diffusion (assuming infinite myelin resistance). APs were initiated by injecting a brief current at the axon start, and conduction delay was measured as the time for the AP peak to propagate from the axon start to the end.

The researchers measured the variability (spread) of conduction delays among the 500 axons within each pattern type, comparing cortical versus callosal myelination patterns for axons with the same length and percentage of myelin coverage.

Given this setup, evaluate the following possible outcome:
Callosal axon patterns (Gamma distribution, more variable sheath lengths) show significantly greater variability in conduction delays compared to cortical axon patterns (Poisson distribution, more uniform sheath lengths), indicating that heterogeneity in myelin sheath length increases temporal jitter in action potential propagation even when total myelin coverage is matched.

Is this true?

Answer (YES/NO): YES